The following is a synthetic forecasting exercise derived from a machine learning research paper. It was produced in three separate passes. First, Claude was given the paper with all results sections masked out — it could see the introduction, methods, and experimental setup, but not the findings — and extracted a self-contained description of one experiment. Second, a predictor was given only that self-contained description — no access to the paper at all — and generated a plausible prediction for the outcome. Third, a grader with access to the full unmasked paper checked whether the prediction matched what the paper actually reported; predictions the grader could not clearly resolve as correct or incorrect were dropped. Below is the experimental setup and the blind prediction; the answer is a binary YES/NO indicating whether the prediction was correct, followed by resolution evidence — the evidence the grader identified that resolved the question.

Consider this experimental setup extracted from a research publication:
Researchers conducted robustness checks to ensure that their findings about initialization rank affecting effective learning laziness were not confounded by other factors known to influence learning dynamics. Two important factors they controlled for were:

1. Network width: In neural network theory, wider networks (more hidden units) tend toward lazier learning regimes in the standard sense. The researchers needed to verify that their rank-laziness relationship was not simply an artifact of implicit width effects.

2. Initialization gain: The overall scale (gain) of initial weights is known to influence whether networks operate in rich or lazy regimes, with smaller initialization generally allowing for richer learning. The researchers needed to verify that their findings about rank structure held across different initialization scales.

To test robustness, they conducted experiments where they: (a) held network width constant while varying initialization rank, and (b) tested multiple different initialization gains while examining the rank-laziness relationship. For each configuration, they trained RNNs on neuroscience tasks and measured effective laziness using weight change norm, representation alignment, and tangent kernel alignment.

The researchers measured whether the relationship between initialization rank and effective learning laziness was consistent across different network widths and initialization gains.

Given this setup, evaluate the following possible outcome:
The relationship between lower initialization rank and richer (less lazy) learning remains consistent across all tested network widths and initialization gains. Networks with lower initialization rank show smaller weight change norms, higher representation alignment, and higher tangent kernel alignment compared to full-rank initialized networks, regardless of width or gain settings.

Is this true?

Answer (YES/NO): NO